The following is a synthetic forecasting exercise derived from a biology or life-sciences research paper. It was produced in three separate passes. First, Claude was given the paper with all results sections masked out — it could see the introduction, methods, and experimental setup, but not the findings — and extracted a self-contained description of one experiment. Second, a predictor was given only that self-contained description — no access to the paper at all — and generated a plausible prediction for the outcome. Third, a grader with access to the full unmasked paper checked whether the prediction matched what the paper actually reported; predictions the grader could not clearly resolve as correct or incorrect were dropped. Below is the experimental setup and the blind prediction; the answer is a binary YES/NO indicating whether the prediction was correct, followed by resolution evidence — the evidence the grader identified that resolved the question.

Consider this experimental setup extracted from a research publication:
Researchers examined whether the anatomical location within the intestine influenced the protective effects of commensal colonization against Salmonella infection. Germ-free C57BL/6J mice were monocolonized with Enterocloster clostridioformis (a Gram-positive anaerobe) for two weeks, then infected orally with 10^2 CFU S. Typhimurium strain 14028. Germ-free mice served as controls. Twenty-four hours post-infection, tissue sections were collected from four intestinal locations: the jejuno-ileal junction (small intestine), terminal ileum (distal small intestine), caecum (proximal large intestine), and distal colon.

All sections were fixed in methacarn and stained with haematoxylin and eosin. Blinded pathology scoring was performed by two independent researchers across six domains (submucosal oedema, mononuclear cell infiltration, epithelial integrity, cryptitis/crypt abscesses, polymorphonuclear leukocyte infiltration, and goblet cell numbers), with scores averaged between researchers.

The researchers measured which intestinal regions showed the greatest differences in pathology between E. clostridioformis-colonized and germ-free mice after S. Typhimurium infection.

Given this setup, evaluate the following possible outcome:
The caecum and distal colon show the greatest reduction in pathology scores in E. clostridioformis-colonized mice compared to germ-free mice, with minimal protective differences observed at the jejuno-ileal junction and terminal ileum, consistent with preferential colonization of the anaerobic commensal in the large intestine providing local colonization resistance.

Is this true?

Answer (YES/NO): NO